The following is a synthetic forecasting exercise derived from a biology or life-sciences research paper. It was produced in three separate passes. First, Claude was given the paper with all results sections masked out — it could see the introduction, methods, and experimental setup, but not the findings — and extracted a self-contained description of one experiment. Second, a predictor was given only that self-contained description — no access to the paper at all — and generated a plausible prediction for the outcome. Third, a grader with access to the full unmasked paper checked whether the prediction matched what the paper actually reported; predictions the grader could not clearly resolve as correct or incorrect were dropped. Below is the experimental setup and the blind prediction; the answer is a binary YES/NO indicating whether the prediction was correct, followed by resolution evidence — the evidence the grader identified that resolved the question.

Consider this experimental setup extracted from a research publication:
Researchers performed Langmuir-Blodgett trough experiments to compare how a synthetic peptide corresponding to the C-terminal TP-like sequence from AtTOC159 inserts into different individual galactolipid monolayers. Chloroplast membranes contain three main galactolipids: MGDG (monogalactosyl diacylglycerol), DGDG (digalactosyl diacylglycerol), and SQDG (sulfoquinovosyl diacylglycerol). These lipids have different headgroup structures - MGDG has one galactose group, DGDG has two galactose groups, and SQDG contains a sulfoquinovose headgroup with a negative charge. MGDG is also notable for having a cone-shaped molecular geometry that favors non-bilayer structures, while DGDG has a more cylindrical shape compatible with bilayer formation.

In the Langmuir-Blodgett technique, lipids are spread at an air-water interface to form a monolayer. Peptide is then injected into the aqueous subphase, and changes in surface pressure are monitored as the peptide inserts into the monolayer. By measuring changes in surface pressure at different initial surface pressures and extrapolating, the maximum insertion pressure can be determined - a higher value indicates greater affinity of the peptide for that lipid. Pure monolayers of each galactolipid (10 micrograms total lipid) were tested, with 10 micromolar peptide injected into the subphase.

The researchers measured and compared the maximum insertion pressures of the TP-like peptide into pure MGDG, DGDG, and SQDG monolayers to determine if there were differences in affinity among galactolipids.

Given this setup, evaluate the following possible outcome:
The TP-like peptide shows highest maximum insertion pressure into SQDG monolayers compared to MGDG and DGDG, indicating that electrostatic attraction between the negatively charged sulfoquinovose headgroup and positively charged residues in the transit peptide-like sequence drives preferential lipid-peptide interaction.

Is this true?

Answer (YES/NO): YES